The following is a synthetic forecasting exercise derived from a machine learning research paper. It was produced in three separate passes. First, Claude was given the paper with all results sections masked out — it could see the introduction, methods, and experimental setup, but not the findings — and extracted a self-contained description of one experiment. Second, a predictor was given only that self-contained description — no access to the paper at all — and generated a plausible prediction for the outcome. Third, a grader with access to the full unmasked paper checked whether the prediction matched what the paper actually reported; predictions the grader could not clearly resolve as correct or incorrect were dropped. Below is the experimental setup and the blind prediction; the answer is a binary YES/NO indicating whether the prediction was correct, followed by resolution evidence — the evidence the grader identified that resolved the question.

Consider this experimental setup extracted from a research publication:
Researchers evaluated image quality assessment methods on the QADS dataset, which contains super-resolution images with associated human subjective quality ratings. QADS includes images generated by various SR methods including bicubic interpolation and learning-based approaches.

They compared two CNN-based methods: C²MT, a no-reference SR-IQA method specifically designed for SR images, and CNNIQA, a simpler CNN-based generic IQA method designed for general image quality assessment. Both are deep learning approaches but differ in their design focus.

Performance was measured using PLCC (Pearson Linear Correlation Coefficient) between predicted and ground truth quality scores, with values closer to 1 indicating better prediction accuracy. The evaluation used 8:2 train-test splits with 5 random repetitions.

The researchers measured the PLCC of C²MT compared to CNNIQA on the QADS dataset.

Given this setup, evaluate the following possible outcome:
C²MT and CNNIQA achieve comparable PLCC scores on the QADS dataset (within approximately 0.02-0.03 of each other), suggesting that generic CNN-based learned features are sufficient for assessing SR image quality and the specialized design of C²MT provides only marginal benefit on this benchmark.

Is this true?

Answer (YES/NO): NO